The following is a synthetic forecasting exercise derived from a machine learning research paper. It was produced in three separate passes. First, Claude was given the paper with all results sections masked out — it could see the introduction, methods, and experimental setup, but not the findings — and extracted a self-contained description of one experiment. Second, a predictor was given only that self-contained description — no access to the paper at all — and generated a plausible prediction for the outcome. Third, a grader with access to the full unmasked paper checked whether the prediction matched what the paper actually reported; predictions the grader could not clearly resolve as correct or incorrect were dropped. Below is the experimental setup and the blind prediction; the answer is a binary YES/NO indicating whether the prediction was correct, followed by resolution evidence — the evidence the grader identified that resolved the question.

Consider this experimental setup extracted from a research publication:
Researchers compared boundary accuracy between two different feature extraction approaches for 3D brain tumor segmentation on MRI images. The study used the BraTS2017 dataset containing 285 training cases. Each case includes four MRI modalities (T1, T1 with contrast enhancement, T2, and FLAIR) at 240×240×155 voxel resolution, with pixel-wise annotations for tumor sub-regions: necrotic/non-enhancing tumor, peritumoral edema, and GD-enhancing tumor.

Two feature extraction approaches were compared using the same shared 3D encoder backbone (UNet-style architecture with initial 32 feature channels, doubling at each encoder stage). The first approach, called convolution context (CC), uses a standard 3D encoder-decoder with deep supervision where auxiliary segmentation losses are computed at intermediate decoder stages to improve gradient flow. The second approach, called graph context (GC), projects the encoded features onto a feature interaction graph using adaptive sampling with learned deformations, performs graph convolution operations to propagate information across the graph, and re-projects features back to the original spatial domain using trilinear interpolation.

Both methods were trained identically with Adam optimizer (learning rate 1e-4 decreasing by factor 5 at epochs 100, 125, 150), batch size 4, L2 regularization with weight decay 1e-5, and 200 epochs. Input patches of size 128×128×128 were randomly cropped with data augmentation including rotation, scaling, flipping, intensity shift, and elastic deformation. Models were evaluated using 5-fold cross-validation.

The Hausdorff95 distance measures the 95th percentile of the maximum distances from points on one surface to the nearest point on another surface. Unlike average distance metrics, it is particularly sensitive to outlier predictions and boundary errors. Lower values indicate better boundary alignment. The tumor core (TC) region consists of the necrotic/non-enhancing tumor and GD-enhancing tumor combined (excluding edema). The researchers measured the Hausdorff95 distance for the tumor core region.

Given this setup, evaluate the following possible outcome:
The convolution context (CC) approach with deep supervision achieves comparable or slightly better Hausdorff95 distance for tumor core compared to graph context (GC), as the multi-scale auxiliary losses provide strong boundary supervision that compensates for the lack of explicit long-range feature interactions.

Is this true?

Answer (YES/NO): NO